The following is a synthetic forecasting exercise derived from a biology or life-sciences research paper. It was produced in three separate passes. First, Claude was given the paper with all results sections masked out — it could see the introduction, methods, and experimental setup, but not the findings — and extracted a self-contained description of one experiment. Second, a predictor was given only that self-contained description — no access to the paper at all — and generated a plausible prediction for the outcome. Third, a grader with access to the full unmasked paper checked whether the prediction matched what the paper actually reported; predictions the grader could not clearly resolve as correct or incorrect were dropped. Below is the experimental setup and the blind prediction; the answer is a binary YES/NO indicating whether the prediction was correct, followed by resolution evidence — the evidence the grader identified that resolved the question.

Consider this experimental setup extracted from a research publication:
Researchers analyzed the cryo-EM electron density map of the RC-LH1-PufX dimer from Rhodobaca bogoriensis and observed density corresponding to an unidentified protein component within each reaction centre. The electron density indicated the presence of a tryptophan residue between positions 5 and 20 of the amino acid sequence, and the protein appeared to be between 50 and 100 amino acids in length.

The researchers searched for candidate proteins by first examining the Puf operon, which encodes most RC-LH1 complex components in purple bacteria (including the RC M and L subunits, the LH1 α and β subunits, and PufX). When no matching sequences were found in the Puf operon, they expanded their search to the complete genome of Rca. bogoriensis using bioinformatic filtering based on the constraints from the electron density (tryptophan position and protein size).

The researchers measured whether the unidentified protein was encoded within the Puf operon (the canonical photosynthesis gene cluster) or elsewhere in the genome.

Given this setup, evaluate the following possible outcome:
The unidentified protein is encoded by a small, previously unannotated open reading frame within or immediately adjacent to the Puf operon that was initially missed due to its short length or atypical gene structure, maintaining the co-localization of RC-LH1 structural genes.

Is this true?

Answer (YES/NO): NO